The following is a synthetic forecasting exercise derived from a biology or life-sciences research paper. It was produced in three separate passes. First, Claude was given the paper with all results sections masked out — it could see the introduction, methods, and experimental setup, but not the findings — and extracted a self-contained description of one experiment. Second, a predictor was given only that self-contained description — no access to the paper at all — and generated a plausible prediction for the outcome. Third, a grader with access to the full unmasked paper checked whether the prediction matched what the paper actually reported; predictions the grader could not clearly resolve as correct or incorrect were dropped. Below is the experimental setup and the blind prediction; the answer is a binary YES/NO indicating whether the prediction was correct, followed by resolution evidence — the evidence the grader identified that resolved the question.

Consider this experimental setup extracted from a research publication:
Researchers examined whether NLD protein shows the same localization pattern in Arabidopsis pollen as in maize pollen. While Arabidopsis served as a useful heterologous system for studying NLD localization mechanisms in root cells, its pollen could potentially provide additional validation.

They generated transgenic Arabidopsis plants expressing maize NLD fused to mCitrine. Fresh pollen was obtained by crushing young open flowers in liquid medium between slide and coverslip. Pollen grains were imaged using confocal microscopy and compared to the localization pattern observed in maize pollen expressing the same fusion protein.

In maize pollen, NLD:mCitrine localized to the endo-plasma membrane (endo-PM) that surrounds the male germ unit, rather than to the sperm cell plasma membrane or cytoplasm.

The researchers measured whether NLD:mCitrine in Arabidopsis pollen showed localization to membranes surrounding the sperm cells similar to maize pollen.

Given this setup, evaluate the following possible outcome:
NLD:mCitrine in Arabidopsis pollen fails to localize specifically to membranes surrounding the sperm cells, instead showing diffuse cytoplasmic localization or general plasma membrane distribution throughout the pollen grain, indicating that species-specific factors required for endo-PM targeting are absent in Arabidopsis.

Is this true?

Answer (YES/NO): NO